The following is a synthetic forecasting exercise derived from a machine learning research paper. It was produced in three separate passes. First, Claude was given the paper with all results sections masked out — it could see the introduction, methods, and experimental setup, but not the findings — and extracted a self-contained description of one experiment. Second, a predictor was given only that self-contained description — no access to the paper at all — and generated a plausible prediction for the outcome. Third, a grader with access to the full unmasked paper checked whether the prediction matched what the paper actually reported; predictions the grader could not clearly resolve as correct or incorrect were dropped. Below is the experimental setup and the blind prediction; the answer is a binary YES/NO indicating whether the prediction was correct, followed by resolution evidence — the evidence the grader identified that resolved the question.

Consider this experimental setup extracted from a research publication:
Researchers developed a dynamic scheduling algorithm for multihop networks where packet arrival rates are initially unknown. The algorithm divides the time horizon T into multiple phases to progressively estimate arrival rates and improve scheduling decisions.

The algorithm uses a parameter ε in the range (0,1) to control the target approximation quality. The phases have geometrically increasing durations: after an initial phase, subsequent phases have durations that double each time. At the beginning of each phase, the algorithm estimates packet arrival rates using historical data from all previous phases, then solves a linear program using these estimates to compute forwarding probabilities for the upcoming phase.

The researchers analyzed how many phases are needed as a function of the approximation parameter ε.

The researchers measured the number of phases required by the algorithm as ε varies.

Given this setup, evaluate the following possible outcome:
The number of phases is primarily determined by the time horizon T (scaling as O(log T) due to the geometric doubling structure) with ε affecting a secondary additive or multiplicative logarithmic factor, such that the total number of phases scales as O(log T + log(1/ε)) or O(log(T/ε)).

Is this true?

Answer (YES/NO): NO